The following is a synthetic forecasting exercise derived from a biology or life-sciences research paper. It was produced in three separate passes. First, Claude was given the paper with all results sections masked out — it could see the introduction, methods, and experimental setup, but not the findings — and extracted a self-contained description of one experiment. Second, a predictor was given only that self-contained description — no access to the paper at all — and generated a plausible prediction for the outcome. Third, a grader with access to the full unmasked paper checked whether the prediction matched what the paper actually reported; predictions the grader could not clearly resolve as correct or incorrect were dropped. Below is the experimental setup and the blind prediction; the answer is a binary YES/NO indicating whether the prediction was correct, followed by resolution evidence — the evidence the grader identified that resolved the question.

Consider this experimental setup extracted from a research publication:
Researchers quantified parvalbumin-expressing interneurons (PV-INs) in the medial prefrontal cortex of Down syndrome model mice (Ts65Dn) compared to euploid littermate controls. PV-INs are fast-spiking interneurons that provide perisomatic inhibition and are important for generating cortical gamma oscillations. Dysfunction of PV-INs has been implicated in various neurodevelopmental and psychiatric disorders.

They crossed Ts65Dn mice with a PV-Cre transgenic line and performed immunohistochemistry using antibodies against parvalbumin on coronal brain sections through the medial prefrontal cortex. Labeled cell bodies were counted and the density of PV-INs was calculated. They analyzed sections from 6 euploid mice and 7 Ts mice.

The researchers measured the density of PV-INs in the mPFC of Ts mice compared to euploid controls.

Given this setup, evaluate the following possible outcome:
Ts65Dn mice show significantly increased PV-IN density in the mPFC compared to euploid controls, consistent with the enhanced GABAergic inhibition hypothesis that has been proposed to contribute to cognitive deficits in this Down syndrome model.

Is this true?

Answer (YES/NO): NO